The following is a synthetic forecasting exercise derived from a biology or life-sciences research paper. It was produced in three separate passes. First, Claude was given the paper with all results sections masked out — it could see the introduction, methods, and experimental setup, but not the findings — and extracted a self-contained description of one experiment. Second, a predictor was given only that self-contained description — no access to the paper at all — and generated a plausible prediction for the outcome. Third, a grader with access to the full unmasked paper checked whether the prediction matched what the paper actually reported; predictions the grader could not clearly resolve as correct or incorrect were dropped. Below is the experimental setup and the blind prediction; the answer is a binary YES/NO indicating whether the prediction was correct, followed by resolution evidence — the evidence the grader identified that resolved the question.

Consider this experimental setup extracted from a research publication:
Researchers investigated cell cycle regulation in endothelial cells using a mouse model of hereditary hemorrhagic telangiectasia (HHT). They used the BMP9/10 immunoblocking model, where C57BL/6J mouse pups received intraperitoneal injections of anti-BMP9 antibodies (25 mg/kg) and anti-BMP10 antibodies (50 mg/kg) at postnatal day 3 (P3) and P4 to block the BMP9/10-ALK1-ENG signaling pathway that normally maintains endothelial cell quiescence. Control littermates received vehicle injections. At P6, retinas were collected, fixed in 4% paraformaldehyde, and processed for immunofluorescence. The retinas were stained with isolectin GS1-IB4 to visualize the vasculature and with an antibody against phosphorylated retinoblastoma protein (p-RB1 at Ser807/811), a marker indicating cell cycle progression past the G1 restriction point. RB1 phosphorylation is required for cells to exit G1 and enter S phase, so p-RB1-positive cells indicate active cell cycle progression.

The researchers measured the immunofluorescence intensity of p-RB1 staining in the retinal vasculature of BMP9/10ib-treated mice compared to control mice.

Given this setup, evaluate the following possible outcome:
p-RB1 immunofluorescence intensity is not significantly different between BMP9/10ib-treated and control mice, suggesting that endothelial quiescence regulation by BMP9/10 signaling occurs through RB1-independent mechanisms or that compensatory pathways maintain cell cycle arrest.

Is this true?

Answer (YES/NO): NO